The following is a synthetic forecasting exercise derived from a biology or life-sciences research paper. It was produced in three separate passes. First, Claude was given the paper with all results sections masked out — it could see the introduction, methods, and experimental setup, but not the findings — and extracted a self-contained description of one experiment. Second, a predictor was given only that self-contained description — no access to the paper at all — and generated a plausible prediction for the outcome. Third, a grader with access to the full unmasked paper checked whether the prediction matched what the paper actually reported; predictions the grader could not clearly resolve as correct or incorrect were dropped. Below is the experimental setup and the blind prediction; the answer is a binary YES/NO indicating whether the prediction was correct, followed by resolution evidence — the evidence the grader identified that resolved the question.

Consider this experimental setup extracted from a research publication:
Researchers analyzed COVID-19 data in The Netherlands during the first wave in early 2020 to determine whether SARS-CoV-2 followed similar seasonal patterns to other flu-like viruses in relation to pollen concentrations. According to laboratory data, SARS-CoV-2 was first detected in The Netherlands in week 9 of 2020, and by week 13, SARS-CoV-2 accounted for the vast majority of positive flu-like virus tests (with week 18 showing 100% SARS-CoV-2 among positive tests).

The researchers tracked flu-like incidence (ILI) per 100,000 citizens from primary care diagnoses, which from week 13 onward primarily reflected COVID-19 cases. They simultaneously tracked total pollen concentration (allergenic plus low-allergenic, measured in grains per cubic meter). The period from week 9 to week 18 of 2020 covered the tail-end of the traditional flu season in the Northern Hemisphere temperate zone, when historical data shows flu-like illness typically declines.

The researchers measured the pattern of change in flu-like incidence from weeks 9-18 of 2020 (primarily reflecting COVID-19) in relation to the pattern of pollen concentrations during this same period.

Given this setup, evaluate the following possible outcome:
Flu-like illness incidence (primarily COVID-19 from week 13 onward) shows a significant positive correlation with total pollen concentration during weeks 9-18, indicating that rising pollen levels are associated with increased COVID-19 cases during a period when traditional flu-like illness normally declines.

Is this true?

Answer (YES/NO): NO